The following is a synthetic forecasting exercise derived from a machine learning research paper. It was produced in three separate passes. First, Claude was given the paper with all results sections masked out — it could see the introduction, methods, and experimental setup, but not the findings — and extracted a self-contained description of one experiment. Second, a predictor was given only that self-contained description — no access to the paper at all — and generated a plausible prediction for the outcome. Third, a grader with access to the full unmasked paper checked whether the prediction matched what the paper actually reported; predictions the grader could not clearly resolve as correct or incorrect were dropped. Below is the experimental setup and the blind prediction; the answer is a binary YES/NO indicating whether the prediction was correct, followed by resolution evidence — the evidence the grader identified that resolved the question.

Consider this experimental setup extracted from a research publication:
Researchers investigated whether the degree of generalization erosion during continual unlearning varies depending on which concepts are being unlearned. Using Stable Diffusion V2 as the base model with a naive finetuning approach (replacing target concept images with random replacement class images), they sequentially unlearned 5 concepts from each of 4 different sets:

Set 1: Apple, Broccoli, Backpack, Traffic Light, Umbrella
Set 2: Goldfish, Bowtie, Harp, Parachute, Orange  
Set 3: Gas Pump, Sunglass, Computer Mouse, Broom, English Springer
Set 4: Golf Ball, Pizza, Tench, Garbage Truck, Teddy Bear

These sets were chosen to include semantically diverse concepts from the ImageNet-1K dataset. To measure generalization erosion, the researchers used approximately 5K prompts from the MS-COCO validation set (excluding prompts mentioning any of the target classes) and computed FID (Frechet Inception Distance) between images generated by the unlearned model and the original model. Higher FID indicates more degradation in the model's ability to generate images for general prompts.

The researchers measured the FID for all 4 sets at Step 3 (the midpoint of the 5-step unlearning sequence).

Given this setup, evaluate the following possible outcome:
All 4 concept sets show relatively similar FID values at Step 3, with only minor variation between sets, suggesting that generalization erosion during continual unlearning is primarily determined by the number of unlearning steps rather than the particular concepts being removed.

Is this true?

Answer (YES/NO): NO